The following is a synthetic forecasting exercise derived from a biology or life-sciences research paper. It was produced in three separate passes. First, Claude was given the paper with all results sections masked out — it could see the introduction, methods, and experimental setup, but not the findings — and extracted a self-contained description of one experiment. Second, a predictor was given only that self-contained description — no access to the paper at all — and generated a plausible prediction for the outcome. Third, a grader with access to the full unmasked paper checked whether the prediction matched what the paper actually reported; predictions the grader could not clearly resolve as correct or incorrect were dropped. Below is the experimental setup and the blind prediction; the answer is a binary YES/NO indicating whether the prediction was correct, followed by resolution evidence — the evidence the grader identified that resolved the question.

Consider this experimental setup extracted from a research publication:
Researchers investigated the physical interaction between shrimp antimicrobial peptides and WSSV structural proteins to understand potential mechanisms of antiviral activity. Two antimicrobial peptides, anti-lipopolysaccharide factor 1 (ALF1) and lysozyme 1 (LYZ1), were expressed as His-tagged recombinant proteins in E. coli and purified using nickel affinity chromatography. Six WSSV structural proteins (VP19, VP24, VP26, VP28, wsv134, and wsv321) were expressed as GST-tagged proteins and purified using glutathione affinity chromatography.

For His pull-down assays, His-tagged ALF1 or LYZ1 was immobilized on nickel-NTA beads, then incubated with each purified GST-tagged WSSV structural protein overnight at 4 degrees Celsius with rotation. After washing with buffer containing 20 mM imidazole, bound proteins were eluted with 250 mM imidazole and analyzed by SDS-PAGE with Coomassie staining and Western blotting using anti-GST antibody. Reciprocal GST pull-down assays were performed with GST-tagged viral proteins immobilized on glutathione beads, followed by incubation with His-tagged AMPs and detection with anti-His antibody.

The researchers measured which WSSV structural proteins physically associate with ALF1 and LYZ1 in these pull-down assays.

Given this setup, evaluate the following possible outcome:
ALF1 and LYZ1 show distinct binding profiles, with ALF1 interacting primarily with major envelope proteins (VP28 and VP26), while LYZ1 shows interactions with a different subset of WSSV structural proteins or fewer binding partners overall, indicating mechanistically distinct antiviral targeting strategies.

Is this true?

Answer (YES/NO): NO